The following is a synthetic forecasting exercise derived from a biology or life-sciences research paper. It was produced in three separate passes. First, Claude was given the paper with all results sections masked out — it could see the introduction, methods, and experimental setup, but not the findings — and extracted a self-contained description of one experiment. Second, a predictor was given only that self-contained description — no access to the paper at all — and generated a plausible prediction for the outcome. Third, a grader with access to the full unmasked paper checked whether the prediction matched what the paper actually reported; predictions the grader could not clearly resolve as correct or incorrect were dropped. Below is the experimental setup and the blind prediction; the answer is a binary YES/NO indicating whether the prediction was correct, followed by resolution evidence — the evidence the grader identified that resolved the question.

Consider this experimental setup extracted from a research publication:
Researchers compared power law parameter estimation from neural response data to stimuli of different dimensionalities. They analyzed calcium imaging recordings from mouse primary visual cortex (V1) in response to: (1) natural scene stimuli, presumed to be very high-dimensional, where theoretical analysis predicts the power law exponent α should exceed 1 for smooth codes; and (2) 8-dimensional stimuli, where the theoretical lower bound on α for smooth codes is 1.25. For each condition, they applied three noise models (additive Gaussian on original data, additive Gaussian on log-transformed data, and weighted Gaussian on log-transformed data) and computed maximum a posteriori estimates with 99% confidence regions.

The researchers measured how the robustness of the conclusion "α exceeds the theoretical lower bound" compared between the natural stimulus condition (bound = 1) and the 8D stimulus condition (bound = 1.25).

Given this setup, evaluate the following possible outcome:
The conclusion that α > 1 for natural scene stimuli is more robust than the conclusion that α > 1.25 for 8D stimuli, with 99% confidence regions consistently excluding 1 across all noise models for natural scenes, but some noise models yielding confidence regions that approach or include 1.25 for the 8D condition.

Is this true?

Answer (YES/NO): NO